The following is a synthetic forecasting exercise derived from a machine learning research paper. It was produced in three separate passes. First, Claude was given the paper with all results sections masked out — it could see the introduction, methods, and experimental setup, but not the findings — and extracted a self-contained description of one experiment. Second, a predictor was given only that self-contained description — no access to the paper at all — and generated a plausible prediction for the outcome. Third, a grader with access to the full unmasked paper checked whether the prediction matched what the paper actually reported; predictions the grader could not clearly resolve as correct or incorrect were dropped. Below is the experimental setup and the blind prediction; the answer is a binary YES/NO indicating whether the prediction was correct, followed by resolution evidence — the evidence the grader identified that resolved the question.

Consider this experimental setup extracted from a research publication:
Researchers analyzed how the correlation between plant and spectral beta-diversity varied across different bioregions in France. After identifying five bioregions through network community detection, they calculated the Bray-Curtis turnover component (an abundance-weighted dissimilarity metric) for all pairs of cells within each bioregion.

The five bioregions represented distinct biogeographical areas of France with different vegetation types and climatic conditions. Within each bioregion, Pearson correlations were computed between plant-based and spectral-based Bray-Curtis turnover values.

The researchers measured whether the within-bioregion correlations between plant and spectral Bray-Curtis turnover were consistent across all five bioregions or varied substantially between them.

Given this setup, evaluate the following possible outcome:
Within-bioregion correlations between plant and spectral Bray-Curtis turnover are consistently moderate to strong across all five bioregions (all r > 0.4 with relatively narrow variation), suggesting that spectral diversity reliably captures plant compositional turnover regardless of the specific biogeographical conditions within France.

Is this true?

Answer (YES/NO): NO